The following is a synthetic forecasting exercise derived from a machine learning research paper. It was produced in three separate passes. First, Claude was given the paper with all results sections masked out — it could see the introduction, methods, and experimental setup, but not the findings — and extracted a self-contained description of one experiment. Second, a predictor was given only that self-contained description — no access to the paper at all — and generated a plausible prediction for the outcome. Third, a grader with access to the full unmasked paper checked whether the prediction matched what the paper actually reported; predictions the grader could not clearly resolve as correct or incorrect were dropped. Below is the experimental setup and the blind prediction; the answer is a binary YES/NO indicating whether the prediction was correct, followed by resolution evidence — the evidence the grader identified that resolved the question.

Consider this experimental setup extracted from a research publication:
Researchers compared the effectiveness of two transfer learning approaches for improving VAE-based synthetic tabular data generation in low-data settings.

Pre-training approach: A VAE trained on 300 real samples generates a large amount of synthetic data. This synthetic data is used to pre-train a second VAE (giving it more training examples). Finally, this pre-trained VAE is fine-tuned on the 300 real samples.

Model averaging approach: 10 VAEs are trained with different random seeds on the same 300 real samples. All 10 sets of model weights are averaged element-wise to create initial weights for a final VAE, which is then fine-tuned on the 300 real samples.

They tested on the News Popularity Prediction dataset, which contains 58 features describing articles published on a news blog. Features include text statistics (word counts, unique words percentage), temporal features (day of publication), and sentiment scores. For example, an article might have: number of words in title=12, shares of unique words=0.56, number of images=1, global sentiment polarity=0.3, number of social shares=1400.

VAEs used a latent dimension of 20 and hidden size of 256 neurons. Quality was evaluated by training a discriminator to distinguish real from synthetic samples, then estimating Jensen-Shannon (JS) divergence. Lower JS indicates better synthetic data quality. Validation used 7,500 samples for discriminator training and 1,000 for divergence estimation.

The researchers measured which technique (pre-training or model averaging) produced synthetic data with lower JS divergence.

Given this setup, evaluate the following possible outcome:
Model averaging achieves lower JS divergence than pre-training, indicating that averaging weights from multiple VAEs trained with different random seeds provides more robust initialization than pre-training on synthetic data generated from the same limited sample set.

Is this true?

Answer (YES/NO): YES